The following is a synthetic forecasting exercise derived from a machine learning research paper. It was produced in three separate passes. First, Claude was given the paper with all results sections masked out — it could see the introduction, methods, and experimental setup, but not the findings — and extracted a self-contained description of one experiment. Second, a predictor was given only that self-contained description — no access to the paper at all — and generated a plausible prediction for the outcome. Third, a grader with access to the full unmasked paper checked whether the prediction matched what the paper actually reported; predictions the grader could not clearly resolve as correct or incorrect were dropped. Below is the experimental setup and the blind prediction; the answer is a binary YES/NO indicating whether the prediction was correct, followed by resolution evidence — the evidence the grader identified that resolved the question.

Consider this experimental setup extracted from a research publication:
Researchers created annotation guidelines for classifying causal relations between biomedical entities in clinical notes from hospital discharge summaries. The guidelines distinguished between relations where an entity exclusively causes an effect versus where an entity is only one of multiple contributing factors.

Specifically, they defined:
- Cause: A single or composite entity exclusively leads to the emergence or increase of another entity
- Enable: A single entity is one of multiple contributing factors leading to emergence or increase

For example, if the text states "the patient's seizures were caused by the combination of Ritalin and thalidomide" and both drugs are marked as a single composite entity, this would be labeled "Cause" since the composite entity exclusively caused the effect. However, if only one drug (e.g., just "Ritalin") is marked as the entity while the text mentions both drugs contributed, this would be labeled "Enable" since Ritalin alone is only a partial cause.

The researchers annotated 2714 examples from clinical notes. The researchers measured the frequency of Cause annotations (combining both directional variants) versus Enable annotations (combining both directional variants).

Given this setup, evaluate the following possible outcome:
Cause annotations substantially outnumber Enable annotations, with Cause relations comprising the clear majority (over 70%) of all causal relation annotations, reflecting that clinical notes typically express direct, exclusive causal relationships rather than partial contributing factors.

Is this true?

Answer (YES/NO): NO